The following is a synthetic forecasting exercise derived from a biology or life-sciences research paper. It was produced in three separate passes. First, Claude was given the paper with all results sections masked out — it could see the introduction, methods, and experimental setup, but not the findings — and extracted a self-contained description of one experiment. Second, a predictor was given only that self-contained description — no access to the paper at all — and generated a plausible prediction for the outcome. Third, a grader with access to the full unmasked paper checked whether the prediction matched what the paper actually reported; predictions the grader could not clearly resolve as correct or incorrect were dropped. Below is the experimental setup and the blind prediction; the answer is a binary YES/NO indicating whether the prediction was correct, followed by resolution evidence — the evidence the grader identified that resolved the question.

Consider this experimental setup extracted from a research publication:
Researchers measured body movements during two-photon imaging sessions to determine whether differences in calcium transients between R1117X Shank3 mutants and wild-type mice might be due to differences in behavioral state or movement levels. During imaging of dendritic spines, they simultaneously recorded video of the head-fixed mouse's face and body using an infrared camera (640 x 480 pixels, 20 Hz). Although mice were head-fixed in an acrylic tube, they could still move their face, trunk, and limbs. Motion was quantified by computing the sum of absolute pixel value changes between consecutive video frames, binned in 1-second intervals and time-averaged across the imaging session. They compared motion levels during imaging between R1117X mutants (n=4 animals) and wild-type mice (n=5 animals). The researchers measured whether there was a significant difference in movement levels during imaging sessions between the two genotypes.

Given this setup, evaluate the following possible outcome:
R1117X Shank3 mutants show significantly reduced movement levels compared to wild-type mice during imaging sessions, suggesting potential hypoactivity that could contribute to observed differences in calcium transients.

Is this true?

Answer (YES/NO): NO